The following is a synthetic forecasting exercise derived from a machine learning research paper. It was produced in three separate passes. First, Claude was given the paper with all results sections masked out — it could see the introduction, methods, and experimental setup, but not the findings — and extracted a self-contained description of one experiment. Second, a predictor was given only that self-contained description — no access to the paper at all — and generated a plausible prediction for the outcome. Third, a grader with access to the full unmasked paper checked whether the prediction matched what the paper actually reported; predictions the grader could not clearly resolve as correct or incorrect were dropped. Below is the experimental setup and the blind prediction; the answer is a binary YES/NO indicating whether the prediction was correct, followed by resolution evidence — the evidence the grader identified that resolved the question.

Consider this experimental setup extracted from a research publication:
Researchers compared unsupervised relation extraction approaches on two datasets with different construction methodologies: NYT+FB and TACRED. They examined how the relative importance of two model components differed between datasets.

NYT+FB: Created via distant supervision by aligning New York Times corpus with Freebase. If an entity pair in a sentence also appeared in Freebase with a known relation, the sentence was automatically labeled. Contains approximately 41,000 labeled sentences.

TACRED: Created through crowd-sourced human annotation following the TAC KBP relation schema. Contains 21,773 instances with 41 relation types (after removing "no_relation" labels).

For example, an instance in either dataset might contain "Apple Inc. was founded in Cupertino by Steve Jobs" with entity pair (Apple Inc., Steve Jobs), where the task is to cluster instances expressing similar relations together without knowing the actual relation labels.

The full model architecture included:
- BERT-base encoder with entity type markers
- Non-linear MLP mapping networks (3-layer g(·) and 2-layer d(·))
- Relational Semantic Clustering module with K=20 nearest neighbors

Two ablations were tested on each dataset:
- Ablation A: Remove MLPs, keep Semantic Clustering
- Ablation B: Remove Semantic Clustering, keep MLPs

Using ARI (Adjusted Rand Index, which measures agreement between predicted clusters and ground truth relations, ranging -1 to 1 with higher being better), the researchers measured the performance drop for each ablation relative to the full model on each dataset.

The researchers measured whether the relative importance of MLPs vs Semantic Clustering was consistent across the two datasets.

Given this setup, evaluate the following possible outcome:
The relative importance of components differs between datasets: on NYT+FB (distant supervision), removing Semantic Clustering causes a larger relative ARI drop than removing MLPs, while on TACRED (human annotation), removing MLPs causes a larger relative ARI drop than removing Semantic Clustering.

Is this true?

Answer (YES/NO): NO